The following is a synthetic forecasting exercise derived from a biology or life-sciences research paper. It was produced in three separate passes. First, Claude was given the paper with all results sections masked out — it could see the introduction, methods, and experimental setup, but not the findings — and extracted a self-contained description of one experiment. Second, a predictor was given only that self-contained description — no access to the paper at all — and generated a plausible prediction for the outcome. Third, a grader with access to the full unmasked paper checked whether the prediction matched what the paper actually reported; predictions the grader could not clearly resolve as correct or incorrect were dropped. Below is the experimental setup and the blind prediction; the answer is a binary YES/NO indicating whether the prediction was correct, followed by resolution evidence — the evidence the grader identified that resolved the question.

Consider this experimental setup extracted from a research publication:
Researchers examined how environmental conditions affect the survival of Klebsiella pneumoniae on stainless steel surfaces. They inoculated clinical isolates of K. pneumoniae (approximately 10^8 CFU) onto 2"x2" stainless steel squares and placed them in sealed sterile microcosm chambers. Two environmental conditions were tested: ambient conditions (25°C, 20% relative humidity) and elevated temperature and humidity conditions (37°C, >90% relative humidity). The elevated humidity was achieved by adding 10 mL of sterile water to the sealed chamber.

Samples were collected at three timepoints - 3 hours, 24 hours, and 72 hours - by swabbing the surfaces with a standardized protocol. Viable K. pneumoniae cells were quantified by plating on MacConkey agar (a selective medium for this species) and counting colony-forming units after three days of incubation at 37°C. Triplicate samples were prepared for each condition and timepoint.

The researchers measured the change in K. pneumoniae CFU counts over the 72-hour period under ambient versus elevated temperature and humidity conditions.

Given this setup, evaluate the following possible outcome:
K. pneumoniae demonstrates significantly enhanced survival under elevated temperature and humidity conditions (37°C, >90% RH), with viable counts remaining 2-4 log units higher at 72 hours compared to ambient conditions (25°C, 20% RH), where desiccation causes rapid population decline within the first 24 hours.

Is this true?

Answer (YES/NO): NO